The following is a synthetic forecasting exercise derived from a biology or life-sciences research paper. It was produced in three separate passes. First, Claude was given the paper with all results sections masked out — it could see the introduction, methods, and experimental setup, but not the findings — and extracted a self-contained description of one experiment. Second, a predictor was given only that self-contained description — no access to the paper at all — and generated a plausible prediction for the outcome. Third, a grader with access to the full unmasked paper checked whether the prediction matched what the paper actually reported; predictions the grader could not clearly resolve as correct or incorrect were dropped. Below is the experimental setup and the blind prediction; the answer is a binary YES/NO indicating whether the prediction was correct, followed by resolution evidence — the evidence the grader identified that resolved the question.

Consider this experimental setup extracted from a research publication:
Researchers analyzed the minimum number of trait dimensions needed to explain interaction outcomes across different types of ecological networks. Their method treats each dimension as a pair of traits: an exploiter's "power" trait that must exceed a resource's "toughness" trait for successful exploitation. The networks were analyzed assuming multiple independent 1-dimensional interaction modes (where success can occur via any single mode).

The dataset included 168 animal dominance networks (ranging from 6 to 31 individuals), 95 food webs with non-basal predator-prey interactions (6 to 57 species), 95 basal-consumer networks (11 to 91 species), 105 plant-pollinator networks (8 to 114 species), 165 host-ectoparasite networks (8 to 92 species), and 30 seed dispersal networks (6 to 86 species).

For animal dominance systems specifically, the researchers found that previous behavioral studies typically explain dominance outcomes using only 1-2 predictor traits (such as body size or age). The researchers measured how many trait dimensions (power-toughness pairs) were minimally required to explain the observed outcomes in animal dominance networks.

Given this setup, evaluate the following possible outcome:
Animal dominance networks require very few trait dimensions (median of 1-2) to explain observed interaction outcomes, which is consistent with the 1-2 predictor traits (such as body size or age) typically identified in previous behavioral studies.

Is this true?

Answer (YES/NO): NO